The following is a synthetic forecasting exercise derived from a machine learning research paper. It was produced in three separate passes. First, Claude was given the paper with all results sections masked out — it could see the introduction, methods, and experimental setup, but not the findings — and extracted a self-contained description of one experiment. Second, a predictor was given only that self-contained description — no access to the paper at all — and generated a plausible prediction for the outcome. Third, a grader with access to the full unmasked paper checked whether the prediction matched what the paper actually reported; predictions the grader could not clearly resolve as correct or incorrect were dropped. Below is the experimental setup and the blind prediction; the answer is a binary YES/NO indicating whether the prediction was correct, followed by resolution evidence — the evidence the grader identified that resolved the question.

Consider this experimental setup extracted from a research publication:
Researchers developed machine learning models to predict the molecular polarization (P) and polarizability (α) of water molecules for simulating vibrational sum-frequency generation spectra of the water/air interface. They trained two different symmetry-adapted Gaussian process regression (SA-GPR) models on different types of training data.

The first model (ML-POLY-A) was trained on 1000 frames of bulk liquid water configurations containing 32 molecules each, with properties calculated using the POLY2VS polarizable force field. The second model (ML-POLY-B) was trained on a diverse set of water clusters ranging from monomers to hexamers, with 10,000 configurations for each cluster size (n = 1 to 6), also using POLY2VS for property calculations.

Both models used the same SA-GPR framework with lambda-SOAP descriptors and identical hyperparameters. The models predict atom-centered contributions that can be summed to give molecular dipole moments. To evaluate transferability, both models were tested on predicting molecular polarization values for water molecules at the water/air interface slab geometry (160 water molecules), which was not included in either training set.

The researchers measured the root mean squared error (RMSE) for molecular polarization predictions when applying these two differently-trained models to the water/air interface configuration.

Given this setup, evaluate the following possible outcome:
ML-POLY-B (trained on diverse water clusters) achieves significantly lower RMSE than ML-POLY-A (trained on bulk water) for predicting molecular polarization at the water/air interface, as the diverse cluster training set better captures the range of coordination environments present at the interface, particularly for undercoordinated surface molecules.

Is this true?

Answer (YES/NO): NO